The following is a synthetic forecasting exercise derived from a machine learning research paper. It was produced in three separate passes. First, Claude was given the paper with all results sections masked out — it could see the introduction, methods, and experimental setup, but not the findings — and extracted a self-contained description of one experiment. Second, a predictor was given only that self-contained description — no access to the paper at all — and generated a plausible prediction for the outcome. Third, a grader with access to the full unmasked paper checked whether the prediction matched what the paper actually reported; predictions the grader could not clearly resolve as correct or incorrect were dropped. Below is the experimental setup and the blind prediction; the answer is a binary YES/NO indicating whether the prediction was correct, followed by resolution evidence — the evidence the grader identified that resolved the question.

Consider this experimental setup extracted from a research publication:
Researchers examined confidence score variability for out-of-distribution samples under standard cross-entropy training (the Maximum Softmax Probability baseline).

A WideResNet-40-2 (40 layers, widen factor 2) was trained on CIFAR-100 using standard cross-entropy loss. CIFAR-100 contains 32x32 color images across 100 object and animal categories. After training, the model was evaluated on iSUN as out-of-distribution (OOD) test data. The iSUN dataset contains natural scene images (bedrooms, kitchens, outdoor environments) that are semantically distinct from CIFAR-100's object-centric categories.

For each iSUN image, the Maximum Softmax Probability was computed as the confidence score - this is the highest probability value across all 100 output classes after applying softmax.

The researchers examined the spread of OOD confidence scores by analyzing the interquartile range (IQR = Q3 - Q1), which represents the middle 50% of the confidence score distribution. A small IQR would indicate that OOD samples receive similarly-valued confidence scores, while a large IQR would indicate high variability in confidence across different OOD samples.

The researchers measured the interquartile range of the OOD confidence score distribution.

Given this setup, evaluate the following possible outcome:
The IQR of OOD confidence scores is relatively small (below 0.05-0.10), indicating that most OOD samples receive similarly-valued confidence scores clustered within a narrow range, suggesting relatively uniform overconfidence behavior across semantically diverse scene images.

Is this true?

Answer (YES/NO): NO